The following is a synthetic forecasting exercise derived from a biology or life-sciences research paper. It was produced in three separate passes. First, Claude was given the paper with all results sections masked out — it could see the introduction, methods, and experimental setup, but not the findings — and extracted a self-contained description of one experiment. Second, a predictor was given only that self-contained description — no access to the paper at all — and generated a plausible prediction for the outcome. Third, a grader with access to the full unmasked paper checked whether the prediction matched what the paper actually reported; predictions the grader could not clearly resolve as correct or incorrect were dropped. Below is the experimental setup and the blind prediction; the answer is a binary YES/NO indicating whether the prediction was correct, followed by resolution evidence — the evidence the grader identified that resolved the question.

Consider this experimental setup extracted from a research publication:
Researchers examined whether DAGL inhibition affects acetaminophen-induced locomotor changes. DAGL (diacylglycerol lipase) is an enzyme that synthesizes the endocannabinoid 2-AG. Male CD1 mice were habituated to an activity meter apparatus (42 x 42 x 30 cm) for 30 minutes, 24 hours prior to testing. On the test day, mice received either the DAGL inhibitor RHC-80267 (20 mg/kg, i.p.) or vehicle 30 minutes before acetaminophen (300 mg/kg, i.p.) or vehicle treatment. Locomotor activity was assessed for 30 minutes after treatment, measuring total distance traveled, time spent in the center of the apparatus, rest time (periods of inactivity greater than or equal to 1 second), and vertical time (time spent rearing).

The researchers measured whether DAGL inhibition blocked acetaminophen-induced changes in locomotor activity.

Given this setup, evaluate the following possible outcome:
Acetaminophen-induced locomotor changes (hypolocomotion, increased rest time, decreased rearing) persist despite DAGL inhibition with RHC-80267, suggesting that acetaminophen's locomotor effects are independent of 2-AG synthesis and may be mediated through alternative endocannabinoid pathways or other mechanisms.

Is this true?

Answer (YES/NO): YES